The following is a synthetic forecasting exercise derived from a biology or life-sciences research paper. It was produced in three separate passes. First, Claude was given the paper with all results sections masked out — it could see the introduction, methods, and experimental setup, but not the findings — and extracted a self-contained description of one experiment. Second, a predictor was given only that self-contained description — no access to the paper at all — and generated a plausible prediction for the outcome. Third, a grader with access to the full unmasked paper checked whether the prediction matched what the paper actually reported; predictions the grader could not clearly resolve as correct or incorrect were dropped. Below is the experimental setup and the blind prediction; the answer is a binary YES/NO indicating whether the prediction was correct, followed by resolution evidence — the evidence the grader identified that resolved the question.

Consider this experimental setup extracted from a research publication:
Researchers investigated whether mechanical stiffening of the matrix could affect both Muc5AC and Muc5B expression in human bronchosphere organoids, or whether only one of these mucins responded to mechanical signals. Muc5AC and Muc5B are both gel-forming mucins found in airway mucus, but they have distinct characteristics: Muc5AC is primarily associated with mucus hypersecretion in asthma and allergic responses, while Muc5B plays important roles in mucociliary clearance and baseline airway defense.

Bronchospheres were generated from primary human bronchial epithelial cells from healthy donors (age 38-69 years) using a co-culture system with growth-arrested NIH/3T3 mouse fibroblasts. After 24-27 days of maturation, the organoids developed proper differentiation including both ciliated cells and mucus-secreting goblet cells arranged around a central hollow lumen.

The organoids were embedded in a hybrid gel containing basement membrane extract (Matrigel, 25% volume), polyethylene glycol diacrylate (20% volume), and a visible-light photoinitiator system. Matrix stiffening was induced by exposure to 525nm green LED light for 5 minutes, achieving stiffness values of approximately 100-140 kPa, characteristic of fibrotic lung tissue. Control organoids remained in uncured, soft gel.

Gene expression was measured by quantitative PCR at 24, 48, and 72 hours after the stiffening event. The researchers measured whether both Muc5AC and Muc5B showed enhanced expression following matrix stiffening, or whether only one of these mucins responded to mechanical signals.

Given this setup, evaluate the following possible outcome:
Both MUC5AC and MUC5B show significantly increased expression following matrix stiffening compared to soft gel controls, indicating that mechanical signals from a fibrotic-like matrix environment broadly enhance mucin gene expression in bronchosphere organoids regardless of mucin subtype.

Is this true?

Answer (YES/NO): YES